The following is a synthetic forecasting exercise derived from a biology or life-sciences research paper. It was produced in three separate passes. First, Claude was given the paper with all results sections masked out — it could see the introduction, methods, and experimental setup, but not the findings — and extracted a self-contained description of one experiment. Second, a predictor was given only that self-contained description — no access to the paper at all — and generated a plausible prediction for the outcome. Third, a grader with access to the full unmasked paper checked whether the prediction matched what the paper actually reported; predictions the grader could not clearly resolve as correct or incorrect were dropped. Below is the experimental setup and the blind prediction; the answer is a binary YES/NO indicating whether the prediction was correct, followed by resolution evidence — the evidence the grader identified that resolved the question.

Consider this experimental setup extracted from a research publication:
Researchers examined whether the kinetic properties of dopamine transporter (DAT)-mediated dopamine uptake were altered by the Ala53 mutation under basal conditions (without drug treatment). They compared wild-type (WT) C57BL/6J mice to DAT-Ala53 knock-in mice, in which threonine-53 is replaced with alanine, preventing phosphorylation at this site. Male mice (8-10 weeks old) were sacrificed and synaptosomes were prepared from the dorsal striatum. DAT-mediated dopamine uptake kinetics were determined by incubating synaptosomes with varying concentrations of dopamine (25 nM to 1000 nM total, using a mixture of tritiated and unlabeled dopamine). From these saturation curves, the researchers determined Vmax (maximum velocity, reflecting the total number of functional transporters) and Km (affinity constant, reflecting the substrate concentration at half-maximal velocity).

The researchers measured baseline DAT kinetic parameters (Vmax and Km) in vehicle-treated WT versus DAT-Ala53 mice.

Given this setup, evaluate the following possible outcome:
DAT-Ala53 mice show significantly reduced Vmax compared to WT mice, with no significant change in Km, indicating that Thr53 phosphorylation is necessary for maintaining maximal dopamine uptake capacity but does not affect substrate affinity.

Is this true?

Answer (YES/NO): NO